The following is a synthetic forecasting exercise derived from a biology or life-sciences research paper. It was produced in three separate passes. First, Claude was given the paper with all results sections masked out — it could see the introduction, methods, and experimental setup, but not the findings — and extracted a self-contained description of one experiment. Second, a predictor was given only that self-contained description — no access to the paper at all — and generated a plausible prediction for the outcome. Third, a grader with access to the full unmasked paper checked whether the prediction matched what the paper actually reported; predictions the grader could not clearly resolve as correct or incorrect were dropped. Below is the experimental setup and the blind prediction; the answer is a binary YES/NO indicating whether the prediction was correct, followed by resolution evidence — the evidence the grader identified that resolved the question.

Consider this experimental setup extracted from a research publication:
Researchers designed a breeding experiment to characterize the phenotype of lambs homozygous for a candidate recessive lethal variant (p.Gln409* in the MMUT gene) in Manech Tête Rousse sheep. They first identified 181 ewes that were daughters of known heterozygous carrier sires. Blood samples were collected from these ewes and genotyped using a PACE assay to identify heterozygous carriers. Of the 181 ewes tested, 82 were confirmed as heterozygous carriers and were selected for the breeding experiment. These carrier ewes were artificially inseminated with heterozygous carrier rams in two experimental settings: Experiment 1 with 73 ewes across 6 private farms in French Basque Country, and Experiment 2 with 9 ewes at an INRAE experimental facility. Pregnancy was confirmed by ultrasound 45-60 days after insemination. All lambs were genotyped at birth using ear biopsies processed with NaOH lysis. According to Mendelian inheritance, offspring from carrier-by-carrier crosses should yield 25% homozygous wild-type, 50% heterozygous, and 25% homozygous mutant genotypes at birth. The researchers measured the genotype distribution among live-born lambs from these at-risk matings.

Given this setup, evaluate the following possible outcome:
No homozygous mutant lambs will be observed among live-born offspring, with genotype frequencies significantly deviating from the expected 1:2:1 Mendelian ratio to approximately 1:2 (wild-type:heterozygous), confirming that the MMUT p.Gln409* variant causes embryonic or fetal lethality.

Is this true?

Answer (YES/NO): NO